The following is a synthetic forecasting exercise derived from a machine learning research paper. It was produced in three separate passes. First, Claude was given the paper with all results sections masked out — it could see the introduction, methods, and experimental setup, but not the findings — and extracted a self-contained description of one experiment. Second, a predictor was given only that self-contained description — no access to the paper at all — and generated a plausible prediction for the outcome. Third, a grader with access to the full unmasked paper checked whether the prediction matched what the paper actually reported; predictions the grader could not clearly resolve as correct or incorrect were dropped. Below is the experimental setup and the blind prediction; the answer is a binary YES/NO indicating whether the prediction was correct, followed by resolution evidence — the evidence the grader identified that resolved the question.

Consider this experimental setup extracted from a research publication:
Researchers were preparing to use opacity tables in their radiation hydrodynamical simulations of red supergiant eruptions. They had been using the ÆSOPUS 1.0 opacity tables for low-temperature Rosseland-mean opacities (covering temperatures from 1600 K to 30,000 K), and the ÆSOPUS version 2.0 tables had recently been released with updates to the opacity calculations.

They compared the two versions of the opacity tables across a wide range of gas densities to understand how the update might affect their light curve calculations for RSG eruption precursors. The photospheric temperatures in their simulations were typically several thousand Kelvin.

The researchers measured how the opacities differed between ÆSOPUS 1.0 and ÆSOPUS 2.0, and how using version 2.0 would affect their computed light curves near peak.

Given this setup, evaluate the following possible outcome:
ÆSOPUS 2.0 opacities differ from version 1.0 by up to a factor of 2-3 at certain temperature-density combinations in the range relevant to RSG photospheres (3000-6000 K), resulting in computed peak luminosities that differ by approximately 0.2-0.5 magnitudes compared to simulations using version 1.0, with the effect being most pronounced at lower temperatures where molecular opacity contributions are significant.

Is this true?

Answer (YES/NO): NO